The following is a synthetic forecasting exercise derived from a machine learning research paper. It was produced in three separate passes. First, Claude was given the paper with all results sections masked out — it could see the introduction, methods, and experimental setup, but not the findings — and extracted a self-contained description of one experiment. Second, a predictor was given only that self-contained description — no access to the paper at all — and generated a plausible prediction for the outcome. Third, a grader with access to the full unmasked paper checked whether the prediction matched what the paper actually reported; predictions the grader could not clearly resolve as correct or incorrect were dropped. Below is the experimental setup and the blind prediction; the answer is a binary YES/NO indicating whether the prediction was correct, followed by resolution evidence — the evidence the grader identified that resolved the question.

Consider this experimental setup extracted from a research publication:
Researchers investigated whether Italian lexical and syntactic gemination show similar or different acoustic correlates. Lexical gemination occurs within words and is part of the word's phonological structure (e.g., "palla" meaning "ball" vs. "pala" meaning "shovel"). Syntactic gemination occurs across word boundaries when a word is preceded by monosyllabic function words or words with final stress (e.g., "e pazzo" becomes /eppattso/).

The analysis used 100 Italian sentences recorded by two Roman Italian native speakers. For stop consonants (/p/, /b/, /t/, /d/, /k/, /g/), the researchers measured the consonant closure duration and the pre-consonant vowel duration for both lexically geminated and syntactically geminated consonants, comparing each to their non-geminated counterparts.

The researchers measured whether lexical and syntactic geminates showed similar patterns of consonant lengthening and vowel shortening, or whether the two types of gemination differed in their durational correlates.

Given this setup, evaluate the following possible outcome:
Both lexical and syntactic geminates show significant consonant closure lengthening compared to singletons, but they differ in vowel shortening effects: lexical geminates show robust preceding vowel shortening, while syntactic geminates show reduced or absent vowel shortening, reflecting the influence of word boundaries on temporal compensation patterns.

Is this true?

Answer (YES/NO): NO